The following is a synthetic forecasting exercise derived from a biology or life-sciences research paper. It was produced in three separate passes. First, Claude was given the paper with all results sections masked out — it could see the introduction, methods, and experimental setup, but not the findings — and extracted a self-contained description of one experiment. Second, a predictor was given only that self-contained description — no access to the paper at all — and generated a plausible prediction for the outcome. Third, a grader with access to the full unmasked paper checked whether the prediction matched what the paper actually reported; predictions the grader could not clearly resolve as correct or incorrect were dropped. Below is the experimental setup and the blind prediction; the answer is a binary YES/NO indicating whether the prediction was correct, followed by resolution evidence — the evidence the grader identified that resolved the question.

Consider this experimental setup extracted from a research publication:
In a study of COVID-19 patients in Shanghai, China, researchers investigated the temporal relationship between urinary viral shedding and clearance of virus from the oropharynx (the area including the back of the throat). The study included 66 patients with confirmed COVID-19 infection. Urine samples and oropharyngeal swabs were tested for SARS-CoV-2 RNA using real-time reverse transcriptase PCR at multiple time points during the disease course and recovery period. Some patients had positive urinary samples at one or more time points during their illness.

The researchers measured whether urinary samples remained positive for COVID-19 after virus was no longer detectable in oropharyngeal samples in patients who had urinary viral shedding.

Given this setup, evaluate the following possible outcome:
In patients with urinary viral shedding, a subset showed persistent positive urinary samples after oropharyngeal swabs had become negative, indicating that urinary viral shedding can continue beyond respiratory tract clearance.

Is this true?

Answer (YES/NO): YES